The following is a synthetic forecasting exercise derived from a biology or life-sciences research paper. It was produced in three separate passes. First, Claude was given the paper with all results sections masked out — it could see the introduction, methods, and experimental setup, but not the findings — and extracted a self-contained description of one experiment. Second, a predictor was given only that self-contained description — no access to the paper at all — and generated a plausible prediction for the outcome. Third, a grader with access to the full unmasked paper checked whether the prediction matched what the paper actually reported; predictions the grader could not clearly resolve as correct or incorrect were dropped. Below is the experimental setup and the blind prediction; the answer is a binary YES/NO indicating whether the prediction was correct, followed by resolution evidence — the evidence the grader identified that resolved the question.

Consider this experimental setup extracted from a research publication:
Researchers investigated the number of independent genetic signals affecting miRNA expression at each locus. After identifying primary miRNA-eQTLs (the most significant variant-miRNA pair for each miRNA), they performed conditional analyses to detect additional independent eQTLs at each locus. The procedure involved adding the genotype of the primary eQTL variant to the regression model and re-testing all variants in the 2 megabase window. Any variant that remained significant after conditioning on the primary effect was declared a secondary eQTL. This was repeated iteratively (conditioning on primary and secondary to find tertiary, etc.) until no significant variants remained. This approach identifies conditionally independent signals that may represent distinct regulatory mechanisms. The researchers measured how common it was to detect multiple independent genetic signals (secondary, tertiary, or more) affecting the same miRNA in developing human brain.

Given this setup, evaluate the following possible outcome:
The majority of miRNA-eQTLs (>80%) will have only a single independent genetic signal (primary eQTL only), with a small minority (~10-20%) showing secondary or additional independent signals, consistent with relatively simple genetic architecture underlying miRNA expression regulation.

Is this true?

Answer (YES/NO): NO